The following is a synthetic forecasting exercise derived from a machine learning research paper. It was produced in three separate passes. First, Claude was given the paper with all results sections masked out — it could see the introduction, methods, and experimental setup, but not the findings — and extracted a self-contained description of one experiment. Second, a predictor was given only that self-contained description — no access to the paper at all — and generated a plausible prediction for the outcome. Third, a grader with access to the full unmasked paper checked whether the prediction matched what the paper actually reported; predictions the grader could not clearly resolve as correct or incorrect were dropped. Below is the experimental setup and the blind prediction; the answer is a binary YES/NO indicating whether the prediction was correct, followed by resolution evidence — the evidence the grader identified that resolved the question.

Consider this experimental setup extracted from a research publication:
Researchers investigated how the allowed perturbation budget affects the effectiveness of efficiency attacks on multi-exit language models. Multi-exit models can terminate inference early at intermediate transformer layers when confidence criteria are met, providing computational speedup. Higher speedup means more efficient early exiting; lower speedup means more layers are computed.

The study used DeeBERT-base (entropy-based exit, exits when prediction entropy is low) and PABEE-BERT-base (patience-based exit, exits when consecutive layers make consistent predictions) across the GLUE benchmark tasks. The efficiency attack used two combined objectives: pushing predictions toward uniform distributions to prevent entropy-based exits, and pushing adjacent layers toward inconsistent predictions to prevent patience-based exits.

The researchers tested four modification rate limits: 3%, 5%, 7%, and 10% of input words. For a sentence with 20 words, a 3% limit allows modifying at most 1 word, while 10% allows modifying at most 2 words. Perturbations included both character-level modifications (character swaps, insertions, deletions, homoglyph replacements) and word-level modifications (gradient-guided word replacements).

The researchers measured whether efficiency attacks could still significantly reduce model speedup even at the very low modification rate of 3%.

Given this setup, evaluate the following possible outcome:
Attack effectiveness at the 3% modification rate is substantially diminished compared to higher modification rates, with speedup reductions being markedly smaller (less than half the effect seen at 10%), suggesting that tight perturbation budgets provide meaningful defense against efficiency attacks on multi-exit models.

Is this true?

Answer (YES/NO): NO